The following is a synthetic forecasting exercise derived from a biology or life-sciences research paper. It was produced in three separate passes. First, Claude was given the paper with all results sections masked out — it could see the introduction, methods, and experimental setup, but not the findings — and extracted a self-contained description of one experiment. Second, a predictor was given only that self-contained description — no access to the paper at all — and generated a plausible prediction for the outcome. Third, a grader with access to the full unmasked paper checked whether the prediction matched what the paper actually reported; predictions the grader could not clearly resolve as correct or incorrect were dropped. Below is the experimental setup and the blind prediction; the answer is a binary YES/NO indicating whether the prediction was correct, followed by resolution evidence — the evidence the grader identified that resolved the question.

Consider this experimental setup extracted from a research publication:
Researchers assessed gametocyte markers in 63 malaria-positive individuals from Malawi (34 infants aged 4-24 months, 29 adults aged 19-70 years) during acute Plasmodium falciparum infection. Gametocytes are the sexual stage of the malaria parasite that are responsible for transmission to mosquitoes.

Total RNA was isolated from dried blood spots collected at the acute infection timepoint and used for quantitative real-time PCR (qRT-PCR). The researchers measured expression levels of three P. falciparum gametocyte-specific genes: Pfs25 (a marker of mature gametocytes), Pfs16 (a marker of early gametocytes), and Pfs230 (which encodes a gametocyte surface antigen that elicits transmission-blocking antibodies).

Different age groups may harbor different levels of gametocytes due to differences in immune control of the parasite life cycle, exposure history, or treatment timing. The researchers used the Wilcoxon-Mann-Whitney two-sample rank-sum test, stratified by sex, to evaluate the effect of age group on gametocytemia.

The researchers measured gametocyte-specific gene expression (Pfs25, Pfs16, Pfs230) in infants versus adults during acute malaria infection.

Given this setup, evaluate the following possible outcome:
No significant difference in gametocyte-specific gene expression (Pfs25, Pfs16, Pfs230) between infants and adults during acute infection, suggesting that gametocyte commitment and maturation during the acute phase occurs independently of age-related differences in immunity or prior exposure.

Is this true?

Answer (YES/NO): NO